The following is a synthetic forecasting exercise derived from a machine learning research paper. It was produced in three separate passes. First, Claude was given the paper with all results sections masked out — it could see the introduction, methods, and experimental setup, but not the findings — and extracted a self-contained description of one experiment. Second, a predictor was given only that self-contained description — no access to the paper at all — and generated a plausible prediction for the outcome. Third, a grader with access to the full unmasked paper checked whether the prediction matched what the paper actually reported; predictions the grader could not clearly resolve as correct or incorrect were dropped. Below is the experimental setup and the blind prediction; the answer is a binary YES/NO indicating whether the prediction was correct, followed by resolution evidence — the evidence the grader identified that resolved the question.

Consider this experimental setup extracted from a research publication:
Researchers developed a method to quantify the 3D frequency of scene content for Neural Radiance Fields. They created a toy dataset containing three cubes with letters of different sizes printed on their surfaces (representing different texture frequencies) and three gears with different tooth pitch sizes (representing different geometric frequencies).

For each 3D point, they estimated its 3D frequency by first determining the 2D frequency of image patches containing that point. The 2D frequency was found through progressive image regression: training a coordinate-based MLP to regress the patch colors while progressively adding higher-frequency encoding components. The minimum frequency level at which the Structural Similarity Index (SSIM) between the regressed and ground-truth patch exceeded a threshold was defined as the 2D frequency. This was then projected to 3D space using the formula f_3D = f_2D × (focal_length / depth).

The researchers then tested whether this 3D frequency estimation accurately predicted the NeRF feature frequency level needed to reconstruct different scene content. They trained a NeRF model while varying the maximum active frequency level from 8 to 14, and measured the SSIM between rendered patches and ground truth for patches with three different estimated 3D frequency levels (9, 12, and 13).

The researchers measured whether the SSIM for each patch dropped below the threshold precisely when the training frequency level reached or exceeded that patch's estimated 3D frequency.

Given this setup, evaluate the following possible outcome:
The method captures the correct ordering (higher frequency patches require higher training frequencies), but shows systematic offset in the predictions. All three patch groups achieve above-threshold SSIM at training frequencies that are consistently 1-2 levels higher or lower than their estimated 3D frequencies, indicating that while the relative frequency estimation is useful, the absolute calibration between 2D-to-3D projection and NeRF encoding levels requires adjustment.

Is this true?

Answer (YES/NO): NO